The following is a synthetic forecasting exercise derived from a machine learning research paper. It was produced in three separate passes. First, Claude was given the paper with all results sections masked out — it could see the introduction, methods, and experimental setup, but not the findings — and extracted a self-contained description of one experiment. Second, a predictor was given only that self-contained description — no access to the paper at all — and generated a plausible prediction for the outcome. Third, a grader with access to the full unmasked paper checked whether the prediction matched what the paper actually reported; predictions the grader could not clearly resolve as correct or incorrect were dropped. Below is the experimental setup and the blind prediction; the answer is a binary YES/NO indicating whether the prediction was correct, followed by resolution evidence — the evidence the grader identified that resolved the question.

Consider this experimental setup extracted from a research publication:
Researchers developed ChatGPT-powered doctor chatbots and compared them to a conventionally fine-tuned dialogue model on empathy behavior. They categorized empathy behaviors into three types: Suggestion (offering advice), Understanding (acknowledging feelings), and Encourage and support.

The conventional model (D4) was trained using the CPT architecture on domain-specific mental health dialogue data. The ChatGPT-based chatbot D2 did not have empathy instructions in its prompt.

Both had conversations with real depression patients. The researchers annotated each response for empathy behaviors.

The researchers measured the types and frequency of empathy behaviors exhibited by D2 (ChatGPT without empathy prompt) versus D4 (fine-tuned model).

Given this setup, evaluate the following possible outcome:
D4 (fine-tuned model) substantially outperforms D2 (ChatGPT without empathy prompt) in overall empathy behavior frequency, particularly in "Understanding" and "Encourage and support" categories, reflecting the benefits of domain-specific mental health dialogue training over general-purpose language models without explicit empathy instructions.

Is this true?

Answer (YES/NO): NO